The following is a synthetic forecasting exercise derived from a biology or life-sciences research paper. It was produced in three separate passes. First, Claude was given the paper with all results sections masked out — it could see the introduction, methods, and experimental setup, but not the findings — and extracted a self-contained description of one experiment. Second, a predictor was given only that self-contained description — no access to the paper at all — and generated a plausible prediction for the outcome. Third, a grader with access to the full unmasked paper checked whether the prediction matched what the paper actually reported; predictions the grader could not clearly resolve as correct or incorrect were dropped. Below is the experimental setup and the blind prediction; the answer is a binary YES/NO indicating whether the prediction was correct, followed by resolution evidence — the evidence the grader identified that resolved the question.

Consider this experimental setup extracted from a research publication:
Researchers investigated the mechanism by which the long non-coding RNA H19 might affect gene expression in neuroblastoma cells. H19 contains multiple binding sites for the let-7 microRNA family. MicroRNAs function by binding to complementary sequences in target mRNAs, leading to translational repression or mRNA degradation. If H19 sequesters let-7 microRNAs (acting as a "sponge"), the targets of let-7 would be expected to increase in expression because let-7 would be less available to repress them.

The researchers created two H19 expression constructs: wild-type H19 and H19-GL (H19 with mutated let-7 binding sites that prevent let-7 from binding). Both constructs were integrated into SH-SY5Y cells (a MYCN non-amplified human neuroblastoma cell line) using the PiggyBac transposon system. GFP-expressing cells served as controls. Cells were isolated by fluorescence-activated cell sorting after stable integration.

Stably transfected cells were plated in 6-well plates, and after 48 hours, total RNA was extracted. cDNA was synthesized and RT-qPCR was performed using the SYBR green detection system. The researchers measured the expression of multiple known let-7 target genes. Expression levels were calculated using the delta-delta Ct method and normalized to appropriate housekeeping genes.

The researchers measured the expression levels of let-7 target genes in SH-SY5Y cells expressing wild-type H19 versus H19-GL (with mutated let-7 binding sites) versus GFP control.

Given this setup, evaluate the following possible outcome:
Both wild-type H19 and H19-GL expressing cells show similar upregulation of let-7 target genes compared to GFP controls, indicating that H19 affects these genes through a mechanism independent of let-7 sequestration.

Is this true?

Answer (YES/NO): NO